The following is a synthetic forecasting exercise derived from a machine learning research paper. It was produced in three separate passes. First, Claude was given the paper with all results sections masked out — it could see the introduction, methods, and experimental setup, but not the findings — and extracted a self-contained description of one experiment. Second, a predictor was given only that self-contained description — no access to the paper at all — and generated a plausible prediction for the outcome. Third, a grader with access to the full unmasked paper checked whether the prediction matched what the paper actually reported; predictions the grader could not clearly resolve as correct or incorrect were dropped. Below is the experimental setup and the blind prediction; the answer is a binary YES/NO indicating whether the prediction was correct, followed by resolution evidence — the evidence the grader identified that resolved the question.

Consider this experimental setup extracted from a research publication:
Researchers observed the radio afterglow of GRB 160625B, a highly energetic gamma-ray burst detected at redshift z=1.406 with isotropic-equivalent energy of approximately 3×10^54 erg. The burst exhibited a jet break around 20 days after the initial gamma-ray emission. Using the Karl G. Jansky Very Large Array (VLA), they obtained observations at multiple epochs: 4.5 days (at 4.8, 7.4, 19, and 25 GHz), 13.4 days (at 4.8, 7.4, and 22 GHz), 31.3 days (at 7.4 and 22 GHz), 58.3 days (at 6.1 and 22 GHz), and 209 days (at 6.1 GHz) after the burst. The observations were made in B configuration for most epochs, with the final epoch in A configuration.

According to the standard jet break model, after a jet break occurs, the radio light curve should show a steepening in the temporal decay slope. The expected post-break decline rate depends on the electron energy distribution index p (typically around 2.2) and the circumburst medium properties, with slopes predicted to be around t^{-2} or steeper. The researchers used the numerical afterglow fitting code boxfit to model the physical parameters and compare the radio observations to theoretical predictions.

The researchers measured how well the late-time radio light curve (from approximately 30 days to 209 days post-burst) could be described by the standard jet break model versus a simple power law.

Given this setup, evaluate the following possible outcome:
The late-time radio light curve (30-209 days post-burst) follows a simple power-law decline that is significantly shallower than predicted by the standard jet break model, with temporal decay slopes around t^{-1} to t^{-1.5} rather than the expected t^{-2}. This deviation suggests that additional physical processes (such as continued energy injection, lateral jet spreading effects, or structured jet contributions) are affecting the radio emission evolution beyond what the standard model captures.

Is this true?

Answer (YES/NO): YES